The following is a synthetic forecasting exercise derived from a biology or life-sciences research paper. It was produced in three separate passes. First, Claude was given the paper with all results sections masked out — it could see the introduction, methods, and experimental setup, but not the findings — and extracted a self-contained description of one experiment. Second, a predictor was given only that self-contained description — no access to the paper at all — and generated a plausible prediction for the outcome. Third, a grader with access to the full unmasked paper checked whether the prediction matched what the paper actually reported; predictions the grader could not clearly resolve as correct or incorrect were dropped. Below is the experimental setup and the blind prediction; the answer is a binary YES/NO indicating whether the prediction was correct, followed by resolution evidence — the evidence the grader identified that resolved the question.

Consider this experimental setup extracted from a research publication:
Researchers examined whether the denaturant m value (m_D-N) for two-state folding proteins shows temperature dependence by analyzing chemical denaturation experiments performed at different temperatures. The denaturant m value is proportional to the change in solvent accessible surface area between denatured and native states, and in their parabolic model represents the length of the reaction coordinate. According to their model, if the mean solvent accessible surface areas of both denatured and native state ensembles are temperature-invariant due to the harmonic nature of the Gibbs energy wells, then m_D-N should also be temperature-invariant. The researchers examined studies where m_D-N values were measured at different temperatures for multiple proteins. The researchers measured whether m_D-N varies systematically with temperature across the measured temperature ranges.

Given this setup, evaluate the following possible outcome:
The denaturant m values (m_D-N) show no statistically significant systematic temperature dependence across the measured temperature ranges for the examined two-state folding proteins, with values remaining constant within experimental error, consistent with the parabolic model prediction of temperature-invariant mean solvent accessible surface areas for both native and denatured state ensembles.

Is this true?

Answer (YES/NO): YES